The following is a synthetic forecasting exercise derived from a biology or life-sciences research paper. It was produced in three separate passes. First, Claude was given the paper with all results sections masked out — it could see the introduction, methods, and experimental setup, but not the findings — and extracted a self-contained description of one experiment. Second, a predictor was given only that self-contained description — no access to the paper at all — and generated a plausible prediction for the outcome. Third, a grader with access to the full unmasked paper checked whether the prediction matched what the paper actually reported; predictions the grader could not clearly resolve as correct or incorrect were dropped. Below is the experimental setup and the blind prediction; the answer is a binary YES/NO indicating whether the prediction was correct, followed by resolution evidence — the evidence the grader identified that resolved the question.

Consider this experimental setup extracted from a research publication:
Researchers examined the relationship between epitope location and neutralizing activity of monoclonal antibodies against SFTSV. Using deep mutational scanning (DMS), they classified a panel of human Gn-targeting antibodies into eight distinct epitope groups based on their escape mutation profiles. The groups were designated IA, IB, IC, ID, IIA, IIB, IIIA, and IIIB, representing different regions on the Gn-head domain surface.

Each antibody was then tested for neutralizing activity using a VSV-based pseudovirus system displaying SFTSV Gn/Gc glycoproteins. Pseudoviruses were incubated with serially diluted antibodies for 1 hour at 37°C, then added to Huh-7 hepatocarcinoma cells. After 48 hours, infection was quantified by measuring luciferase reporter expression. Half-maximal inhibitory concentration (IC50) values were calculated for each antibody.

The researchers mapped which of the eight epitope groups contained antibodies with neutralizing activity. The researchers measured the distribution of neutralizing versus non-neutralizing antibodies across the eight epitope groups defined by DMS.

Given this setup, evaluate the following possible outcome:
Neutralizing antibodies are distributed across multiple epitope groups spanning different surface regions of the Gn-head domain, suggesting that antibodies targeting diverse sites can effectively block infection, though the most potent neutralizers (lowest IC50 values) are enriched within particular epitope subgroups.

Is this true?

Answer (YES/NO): YES